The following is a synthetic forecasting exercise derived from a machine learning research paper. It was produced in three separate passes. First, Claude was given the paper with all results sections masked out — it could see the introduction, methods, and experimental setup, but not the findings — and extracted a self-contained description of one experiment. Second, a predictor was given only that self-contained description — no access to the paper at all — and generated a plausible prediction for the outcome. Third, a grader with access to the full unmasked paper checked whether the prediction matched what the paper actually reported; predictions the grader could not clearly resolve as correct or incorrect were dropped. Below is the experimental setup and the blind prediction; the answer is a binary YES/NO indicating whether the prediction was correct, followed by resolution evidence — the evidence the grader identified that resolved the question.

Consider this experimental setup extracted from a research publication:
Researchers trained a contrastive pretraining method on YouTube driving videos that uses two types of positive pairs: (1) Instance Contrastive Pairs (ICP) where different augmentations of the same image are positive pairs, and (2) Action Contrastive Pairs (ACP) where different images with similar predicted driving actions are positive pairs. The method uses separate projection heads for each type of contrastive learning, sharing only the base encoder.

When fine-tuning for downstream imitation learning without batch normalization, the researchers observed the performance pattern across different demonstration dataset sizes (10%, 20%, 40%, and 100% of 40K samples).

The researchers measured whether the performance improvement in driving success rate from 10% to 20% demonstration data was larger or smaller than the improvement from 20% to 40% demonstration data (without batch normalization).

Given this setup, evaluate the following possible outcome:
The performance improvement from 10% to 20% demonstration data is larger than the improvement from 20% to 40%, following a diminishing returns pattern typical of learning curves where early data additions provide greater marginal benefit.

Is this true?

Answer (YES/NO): NO